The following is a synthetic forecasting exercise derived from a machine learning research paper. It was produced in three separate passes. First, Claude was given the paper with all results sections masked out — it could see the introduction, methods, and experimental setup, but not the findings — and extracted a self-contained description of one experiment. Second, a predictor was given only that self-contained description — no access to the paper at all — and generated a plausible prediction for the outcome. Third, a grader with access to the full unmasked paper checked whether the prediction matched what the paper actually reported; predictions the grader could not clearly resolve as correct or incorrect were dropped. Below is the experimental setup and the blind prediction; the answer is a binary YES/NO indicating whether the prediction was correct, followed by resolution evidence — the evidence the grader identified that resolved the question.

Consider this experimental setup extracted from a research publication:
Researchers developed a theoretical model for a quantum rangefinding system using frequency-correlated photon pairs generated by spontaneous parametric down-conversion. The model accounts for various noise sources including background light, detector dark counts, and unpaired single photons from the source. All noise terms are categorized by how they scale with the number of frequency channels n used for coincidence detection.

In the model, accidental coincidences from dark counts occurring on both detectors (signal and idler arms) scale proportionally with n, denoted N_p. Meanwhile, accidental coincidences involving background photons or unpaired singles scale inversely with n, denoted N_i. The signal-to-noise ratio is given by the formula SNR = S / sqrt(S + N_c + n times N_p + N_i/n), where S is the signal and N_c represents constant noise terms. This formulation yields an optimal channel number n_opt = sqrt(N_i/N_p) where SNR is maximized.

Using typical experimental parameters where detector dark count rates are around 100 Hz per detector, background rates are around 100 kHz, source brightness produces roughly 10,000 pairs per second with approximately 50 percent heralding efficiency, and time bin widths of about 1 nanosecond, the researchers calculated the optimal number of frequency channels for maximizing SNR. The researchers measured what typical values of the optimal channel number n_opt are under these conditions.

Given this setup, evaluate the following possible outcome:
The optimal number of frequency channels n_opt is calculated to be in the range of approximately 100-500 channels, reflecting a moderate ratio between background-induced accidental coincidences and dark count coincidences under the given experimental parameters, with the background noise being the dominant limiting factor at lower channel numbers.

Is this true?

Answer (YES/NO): NO